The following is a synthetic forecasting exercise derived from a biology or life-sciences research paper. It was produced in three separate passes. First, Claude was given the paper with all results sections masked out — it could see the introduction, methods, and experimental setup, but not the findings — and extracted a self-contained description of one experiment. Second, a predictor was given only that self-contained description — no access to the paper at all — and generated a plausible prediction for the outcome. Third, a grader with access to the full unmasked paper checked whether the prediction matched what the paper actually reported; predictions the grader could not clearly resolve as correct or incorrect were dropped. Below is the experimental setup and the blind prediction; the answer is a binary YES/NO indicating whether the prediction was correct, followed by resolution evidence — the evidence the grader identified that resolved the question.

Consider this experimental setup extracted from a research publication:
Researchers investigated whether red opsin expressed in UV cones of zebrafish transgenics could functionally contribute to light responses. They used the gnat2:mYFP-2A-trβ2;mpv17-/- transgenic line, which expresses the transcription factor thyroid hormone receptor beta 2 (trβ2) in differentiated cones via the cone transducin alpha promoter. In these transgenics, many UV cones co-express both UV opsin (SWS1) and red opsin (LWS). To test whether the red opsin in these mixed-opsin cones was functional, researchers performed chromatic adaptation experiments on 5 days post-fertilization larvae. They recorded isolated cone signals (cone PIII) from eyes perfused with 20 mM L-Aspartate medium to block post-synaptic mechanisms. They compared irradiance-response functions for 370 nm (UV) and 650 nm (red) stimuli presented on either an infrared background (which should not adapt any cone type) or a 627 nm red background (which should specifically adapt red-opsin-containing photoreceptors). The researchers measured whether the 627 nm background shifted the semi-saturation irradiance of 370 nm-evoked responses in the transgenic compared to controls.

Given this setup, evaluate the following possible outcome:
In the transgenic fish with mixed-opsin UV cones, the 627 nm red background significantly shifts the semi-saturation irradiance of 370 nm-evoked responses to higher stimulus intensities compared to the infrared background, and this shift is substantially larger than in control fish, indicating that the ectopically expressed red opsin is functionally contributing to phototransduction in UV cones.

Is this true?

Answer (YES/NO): NO